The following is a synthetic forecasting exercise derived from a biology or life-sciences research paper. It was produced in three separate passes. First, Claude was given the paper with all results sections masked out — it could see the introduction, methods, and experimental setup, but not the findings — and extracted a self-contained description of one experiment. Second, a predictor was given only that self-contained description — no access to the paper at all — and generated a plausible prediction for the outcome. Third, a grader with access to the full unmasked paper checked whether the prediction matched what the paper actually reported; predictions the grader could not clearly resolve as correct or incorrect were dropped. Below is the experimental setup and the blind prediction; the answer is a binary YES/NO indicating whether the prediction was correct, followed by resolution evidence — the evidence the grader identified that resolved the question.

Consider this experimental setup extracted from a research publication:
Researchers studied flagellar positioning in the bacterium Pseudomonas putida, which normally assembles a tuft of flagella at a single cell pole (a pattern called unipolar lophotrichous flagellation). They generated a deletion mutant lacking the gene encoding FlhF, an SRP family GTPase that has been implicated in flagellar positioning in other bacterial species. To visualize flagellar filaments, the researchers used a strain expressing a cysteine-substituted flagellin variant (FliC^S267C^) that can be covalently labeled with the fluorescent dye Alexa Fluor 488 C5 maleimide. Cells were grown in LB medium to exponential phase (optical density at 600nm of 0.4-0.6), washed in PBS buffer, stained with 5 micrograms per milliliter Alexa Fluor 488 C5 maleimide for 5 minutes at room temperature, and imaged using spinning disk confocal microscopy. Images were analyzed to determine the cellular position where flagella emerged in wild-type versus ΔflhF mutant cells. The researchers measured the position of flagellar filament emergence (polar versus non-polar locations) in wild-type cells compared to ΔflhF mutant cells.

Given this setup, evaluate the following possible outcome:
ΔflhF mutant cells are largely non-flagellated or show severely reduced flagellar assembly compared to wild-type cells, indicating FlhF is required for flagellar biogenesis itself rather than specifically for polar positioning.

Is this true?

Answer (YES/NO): NO